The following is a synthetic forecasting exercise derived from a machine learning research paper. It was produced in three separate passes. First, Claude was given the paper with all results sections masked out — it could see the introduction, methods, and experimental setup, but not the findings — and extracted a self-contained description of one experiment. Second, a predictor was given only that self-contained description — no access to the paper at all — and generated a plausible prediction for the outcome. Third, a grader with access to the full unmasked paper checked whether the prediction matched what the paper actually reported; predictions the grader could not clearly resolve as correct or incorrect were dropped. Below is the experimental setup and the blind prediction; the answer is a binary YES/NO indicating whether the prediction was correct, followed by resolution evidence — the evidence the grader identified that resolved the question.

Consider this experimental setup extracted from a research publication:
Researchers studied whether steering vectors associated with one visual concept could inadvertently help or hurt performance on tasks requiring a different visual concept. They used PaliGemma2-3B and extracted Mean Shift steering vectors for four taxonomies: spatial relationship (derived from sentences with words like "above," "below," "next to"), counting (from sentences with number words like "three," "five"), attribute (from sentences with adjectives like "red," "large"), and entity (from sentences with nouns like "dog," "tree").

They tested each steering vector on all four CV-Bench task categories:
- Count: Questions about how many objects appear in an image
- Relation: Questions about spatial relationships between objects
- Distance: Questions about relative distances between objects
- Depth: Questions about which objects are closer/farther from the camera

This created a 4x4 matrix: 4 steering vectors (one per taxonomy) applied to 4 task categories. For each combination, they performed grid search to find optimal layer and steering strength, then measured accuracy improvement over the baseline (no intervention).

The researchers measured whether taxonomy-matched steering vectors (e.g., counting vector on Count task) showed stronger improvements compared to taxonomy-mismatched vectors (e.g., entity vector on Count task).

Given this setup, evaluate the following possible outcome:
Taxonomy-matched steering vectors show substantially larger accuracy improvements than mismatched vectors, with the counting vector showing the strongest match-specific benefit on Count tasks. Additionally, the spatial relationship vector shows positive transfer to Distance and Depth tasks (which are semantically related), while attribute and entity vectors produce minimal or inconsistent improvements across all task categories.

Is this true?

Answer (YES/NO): NO